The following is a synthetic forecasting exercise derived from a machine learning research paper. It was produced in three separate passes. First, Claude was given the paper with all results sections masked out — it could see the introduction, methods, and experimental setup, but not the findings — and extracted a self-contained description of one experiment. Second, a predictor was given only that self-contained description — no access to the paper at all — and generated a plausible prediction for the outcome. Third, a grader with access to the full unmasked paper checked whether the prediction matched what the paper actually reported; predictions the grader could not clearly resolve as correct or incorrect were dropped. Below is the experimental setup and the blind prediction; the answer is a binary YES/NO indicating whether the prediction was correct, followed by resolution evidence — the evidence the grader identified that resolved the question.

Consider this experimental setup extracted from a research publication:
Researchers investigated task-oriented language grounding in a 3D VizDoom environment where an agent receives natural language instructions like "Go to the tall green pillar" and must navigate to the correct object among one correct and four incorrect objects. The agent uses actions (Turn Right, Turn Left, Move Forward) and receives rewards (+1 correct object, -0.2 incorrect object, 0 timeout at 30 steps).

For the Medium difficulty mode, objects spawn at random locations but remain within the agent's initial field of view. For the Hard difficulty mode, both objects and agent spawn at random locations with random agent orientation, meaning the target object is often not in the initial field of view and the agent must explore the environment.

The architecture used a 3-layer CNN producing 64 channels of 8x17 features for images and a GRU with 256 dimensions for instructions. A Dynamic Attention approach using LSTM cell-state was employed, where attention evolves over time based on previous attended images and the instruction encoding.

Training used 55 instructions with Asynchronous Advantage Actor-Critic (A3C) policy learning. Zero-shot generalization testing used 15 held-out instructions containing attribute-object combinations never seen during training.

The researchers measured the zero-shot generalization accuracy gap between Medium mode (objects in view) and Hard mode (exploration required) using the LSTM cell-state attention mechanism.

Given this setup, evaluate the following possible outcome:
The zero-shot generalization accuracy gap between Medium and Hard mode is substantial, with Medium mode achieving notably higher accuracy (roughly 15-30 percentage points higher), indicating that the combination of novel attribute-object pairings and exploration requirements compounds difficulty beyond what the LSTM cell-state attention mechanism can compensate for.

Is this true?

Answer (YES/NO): NO